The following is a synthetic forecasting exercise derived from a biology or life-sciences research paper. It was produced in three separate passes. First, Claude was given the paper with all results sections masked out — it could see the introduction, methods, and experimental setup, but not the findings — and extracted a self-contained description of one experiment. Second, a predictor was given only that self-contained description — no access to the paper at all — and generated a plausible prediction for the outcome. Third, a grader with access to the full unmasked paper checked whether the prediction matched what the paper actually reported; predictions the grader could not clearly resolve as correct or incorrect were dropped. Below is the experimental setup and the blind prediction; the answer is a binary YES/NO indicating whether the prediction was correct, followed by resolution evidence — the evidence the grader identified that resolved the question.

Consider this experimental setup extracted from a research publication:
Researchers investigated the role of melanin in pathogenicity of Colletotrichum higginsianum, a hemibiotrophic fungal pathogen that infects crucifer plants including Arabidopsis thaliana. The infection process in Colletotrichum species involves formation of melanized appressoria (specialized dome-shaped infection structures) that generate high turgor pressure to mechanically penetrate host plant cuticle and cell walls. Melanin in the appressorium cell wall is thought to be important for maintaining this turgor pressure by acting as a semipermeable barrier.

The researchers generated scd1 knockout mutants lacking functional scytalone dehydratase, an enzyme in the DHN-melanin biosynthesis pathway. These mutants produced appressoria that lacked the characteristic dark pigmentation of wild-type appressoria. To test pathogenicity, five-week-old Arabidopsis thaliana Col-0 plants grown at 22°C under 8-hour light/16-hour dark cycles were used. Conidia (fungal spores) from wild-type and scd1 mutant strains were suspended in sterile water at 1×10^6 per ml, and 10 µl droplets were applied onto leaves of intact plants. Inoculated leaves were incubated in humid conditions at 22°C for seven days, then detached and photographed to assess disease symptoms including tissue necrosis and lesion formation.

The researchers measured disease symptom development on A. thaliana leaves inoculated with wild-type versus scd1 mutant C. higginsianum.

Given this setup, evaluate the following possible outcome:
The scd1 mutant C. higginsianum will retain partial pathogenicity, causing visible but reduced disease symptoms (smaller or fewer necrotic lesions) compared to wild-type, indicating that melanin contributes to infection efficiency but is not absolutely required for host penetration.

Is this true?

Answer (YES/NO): NO